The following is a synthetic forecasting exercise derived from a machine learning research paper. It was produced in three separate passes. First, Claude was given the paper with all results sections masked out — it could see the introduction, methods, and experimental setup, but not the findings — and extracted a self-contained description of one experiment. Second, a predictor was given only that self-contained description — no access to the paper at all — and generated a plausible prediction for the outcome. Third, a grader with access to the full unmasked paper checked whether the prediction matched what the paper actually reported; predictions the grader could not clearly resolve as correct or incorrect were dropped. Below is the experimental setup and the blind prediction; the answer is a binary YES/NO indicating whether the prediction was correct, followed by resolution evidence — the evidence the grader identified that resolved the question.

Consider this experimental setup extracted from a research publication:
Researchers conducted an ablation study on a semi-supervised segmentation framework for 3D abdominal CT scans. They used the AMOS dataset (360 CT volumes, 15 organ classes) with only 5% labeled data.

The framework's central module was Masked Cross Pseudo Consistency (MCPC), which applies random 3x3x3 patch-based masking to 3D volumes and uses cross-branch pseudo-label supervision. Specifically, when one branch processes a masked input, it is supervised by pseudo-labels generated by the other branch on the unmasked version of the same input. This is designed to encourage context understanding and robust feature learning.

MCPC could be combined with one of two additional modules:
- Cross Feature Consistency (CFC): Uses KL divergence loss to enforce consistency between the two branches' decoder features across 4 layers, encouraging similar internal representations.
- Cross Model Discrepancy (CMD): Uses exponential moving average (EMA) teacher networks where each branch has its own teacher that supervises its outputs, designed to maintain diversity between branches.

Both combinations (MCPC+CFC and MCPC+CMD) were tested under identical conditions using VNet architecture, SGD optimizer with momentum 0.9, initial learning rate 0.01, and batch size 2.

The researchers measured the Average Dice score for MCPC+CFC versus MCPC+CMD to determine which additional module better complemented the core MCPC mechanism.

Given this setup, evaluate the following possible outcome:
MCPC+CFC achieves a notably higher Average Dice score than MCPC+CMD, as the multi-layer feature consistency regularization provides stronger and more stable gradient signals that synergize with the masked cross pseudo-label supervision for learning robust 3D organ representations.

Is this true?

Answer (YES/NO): NO